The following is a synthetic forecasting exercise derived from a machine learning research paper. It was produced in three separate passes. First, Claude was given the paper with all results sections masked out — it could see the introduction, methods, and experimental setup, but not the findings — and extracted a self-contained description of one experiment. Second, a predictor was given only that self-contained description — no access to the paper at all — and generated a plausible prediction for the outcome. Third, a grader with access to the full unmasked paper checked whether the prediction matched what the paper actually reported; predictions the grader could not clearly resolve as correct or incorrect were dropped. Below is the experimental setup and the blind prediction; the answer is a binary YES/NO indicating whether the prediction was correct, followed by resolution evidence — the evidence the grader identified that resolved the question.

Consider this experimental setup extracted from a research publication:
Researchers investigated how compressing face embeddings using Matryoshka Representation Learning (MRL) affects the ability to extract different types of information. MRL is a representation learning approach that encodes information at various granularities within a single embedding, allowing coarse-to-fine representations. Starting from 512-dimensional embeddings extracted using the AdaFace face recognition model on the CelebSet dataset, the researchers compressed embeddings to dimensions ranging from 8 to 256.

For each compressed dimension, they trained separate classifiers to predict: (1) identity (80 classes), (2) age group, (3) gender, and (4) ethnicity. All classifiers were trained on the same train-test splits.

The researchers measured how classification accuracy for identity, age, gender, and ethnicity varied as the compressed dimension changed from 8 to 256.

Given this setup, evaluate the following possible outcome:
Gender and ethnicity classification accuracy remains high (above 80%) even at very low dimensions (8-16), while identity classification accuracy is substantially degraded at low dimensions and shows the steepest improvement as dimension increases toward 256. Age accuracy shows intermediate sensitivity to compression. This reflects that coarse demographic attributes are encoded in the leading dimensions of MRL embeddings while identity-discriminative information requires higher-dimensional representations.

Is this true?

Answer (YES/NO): NO